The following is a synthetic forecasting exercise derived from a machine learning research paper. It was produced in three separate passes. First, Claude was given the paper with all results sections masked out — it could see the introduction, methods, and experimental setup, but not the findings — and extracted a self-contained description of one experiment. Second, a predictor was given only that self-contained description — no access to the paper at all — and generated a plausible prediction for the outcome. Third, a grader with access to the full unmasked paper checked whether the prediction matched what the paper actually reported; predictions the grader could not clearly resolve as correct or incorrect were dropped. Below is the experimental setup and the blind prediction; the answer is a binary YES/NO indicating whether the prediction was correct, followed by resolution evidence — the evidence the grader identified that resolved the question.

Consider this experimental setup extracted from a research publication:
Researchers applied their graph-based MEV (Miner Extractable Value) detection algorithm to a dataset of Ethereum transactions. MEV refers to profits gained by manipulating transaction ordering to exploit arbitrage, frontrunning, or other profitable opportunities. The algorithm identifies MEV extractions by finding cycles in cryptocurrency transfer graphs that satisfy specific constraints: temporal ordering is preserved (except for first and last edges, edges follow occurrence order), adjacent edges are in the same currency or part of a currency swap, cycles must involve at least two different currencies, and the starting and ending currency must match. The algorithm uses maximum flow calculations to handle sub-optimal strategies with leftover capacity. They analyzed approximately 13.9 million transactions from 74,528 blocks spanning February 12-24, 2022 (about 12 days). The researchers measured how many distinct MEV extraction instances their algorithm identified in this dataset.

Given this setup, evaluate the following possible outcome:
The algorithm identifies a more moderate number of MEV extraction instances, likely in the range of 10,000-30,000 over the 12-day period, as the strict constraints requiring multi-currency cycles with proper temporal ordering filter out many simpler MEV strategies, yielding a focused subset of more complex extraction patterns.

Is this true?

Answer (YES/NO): YES